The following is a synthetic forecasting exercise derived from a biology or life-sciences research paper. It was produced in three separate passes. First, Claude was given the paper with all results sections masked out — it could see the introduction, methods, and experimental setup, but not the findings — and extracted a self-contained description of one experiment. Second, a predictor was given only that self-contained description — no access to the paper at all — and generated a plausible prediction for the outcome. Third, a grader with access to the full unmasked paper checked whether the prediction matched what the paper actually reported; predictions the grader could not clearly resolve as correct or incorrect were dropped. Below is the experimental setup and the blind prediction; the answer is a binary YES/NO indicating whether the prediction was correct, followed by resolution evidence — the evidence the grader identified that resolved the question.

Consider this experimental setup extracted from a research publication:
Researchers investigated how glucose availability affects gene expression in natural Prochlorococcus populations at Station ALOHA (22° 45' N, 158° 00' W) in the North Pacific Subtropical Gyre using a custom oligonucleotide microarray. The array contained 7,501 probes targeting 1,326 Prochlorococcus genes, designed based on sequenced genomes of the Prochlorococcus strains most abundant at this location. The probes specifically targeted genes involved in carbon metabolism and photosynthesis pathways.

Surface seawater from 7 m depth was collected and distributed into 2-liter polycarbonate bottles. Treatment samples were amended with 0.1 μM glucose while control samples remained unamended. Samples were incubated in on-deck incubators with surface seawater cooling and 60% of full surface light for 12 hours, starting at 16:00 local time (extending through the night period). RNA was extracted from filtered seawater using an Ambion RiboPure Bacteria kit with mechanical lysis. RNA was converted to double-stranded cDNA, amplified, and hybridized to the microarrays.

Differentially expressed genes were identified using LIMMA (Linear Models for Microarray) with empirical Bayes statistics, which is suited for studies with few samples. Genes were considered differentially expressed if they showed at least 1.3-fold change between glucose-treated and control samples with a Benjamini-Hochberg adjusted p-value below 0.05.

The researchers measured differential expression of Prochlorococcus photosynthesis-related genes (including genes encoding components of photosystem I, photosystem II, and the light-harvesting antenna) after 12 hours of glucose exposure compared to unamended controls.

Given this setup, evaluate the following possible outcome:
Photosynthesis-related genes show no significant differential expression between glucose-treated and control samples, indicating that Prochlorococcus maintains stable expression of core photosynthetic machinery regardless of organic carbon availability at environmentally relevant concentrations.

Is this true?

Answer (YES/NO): NO